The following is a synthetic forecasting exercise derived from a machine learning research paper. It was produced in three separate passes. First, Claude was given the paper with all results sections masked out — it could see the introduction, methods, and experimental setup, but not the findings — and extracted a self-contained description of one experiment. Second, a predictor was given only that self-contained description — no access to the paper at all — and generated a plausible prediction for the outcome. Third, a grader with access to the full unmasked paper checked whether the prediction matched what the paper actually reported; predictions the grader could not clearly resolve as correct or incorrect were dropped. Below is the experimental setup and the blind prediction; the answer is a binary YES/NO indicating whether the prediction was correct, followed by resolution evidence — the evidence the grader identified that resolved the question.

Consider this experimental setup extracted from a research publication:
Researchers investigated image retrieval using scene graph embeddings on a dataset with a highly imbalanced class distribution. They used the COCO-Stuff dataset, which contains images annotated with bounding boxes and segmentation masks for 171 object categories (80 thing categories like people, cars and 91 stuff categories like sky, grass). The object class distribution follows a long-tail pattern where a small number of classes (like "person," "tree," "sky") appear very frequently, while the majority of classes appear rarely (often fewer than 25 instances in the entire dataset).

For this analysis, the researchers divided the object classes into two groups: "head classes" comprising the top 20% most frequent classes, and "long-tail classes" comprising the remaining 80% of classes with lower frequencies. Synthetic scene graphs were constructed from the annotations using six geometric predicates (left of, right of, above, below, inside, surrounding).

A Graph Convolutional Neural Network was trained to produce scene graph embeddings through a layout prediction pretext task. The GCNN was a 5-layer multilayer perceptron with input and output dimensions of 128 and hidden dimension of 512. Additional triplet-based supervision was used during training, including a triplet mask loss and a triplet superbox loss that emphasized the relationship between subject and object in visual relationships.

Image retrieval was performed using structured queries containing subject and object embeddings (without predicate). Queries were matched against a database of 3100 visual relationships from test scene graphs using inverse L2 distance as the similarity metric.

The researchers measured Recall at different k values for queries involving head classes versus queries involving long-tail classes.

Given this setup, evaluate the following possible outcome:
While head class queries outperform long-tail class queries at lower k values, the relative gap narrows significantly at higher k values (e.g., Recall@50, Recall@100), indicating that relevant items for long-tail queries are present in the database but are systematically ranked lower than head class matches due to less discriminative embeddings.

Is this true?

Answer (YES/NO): NO